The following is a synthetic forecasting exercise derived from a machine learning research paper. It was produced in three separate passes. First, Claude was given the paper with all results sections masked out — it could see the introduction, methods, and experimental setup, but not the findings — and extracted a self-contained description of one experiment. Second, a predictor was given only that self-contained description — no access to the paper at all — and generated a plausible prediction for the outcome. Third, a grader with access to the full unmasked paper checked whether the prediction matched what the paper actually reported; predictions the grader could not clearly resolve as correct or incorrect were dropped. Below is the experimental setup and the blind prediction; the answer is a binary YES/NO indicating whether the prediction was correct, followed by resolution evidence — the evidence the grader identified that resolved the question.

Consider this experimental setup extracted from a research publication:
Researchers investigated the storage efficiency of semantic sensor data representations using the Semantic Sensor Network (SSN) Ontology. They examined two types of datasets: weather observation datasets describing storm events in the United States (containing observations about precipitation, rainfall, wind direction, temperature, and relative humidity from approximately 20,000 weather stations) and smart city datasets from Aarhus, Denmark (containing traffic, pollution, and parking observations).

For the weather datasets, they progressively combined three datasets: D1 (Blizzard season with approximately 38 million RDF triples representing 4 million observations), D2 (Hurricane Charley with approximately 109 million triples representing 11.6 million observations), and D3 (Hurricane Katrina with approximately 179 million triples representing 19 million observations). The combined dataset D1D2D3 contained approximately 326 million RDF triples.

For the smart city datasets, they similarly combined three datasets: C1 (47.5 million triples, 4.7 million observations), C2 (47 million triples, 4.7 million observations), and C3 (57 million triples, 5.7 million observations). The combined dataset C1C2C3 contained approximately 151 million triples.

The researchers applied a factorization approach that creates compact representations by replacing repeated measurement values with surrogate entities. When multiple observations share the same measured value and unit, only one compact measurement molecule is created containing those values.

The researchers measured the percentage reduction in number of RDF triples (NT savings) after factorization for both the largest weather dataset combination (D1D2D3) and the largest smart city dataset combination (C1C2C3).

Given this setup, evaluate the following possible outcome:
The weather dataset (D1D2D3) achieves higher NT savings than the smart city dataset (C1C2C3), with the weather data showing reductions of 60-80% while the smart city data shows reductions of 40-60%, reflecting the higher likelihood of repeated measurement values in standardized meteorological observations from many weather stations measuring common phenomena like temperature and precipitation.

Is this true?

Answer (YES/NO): NO